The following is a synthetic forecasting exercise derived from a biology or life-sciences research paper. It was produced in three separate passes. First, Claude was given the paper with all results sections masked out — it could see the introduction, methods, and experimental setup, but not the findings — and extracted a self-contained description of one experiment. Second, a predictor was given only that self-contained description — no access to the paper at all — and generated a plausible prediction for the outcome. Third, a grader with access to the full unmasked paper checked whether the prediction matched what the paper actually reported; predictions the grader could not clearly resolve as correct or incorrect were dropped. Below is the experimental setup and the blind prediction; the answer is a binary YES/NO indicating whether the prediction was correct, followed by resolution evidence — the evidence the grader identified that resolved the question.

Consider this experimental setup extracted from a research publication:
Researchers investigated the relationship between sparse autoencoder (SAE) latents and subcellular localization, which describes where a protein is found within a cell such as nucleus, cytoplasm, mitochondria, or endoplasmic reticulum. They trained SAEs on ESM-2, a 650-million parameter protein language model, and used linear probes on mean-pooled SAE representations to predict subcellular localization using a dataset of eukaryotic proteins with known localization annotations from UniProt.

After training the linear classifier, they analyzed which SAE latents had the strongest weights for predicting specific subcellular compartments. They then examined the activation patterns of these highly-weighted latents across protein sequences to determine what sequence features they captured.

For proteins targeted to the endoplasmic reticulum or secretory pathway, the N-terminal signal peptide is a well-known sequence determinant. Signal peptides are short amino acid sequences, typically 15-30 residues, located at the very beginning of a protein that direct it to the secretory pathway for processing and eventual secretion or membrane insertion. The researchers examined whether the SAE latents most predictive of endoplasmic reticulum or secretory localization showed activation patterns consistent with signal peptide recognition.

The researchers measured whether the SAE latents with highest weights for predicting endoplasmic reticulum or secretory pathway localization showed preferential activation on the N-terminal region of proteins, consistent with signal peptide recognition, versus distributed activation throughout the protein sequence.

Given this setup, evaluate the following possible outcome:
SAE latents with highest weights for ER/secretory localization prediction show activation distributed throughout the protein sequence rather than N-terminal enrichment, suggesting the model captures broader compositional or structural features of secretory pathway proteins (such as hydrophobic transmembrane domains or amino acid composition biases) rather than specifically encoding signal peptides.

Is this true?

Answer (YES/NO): NO